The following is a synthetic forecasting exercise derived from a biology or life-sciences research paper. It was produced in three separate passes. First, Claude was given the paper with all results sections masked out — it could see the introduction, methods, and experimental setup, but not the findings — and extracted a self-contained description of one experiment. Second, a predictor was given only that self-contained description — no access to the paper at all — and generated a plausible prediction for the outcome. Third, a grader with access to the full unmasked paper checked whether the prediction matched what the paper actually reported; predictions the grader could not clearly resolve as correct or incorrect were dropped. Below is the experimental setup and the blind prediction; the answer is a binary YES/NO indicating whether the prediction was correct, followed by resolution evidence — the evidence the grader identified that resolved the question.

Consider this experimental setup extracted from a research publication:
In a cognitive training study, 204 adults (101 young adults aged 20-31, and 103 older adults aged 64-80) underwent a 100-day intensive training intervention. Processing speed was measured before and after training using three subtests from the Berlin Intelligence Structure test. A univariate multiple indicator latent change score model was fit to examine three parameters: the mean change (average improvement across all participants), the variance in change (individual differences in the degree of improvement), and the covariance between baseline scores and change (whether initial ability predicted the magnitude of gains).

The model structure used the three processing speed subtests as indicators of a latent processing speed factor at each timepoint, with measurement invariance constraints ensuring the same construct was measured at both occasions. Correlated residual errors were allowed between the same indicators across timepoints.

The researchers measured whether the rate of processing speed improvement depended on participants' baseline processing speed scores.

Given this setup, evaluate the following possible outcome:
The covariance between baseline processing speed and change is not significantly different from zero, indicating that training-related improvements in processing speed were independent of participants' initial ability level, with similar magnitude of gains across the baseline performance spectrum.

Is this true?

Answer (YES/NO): YES